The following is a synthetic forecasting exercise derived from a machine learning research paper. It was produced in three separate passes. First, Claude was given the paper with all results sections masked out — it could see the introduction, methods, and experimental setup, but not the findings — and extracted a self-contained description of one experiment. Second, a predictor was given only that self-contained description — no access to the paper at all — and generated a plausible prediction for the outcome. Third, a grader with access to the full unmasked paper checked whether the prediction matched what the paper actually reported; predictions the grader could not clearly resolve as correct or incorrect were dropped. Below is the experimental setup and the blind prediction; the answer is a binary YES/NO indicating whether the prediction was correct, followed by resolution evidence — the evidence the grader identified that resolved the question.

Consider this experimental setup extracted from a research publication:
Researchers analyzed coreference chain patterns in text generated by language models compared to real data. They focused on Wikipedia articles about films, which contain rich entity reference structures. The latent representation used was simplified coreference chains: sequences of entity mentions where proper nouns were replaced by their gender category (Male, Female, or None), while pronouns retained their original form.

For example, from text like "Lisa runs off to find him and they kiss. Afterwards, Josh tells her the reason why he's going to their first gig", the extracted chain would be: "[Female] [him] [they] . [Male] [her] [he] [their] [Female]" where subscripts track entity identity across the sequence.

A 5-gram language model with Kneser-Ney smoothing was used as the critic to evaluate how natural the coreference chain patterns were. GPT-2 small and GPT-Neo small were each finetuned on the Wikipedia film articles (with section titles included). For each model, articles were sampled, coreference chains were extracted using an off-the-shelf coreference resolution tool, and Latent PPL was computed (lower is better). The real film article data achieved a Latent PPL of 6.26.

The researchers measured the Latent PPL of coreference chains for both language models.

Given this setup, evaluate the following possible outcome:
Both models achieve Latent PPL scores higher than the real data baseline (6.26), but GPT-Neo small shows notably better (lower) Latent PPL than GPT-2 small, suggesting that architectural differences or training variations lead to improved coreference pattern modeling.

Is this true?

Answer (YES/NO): YES